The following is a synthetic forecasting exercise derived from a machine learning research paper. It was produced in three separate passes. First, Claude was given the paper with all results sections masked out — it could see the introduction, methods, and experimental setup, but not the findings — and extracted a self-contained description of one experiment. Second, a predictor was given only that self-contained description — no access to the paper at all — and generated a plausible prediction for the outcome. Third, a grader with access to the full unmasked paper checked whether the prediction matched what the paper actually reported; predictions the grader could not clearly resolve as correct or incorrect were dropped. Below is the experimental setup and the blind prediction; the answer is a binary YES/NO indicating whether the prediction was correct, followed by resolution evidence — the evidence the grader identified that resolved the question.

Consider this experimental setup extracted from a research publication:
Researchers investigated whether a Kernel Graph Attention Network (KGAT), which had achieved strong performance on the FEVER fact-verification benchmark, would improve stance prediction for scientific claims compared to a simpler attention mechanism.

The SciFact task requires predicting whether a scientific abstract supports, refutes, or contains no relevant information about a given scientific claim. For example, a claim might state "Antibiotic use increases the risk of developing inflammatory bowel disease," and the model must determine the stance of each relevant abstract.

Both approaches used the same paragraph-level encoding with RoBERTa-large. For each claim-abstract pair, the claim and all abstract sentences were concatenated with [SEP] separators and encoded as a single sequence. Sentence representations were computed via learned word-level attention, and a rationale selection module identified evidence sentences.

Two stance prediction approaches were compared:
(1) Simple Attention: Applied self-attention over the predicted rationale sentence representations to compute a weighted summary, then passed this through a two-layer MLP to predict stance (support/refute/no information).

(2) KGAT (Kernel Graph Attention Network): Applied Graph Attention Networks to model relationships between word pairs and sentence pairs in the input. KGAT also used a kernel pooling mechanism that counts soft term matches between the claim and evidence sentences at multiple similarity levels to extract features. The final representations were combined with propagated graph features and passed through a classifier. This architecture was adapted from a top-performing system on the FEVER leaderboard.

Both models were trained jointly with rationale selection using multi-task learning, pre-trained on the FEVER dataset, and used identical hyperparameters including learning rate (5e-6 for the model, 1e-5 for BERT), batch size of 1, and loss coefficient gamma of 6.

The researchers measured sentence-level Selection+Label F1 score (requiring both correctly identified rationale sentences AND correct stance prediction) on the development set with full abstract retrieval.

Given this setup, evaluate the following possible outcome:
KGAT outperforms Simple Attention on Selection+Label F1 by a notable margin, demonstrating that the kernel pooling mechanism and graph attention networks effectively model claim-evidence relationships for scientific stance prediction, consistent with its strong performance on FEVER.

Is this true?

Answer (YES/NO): NO